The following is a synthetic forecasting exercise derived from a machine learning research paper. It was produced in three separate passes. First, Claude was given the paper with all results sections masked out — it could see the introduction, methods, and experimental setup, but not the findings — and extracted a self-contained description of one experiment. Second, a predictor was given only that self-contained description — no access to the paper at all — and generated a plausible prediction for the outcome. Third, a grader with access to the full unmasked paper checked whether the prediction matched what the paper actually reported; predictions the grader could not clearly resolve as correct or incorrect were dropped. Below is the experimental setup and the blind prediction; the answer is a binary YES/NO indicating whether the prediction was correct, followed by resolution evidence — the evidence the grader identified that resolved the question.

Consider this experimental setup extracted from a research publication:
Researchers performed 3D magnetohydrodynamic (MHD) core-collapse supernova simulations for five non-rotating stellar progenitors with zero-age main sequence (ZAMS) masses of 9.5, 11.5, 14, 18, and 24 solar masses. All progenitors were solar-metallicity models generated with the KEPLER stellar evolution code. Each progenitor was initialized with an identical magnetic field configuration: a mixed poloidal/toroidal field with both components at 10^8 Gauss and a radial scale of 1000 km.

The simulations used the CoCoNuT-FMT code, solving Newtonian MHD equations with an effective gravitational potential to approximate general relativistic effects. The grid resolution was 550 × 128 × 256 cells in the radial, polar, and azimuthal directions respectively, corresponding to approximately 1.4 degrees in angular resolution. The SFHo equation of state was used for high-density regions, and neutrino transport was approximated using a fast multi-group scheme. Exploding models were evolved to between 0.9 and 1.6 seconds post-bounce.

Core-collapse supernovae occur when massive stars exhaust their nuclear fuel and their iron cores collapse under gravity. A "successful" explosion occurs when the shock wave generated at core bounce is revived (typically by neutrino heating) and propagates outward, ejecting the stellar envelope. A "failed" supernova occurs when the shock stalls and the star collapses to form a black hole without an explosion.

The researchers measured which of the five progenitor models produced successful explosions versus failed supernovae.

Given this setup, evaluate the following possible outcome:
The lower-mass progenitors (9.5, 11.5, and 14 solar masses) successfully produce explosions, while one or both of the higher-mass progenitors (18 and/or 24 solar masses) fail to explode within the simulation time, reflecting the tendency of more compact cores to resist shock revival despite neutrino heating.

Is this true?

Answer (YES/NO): NO